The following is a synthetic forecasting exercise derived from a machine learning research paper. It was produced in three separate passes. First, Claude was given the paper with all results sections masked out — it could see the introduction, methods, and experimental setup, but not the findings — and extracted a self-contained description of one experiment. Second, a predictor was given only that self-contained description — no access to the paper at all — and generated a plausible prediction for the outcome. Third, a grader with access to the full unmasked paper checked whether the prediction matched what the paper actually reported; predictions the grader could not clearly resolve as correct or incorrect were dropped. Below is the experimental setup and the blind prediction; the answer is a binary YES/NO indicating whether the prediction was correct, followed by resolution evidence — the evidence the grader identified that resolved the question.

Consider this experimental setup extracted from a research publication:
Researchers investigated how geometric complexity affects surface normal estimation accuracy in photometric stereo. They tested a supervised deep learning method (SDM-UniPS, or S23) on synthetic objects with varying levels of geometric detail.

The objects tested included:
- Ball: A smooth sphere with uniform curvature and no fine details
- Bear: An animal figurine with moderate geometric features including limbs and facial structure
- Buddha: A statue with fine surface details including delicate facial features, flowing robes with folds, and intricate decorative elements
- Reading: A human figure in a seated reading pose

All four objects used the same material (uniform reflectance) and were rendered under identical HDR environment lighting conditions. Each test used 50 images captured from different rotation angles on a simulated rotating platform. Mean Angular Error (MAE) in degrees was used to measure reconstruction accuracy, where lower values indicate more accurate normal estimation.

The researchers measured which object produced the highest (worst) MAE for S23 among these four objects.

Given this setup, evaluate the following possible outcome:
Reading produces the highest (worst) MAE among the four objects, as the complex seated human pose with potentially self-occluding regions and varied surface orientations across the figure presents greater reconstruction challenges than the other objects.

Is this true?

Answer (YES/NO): NO